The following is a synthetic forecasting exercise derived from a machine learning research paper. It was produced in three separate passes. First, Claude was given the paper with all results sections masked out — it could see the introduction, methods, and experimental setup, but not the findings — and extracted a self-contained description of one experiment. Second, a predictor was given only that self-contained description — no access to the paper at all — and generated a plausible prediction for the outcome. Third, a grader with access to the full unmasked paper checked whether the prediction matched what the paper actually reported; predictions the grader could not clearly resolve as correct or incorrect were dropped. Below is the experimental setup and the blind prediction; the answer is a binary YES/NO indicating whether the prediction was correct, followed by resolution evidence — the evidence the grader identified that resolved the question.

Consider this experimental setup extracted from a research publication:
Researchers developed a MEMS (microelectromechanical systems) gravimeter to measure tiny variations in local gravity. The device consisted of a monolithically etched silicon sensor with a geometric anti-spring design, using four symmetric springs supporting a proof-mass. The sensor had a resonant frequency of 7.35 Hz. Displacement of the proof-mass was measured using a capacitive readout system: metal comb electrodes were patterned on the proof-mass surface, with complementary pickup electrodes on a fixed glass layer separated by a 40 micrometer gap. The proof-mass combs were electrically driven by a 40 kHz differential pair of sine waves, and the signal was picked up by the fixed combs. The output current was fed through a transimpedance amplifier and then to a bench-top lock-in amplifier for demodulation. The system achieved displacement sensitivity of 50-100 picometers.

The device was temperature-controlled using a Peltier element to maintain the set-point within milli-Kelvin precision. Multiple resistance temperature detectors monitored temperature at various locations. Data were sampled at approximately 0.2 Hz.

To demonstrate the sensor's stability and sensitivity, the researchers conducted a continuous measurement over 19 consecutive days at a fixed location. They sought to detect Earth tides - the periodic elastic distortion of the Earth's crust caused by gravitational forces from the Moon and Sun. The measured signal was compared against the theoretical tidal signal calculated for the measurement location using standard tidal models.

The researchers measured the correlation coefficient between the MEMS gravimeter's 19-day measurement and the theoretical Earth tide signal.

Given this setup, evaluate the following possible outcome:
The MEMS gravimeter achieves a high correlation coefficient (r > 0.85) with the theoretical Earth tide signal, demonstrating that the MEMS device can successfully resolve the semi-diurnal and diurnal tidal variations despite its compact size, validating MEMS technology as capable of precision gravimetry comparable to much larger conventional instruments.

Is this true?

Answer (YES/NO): YES